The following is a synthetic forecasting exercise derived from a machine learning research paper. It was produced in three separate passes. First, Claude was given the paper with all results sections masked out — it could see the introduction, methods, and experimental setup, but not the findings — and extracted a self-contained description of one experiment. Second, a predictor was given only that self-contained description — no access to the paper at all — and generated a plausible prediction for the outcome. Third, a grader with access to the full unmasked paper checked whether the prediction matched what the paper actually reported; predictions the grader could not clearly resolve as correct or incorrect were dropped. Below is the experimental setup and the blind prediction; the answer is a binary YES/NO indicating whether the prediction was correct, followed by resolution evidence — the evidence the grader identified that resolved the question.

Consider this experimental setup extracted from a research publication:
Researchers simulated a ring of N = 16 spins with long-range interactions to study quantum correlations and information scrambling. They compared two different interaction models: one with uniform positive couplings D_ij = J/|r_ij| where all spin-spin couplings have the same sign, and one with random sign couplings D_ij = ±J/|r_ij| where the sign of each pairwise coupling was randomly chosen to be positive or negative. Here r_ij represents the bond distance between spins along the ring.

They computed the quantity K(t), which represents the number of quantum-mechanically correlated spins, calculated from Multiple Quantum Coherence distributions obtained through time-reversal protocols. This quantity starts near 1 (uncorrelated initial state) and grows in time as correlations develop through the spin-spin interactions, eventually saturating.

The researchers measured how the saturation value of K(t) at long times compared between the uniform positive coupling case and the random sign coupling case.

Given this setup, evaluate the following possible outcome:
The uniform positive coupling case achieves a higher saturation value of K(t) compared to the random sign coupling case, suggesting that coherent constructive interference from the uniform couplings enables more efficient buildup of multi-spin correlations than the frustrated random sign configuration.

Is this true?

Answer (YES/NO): NO